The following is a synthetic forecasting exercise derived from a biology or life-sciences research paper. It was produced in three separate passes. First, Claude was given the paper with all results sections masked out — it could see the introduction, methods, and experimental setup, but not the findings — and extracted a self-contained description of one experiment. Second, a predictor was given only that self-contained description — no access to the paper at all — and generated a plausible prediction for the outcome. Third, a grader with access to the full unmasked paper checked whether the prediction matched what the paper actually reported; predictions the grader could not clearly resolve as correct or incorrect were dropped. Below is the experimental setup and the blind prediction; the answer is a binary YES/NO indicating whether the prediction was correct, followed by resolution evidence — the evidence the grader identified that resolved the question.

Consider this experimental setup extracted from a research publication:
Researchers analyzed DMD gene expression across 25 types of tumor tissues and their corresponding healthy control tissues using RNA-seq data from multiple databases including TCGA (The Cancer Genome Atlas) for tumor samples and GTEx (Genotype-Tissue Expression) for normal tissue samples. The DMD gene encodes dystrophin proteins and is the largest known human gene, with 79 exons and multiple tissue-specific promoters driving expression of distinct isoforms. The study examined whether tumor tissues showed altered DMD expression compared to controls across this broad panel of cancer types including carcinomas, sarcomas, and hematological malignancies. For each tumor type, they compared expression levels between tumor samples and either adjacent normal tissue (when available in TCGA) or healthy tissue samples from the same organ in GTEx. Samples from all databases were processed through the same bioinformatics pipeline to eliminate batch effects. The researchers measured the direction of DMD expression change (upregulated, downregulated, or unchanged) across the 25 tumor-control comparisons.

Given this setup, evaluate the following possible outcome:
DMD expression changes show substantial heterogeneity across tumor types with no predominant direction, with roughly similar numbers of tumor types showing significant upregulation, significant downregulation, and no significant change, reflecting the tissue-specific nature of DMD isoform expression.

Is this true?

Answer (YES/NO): NO